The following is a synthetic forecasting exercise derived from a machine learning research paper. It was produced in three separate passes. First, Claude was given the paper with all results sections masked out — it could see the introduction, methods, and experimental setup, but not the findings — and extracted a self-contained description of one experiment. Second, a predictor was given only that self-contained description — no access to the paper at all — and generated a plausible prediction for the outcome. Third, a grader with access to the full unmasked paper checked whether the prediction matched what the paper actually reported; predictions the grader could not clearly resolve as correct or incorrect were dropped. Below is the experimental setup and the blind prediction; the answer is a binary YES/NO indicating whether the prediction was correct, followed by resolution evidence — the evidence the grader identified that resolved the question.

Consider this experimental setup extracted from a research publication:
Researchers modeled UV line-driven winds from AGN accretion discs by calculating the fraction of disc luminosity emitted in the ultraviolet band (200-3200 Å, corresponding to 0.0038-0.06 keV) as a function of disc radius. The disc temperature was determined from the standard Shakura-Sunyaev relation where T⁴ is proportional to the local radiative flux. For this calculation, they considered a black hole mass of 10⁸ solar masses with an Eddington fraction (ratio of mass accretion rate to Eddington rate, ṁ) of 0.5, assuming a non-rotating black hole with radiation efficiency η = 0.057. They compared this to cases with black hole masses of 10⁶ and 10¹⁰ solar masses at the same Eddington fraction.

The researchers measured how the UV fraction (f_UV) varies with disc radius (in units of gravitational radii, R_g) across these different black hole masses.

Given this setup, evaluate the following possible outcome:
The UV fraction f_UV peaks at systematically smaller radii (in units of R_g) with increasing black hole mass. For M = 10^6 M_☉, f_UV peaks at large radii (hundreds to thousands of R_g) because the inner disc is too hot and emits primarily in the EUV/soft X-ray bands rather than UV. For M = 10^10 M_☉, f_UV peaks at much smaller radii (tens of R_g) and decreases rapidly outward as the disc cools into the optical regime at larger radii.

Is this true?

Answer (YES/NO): YES